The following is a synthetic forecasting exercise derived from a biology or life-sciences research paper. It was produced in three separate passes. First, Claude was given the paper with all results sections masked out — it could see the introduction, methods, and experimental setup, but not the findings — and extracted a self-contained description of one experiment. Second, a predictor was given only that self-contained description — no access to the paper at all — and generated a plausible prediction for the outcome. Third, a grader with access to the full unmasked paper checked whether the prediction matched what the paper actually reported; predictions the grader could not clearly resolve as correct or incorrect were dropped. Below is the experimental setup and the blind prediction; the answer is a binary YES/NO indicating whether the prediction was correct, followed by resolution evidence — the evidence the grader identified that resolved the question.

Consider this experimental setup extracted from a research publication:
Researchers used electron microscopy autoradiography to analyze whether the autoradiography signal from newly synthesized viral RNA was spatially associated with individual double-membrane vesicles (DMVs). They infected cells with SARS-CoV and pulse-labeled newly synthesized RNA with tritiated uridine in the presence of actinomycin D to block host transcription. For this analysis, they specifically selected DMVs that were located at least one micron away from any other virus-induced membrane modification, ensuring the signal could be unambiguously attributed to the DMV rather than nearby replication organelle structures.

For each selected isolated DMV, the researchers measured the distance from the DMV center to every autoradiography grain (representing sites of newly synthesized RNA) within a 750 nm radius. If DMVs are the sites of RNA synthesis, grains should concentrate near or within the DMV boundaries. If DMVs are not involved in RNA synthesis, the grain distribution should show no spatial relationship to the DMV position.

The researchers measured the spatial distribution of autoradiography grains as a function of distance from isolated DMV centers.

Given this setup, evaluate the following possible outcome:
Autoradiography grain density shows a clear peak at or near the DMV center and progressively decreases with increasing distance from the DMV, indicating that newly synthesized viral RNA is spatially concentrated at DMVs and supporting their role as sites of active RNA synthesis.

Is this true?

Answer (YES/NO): NO